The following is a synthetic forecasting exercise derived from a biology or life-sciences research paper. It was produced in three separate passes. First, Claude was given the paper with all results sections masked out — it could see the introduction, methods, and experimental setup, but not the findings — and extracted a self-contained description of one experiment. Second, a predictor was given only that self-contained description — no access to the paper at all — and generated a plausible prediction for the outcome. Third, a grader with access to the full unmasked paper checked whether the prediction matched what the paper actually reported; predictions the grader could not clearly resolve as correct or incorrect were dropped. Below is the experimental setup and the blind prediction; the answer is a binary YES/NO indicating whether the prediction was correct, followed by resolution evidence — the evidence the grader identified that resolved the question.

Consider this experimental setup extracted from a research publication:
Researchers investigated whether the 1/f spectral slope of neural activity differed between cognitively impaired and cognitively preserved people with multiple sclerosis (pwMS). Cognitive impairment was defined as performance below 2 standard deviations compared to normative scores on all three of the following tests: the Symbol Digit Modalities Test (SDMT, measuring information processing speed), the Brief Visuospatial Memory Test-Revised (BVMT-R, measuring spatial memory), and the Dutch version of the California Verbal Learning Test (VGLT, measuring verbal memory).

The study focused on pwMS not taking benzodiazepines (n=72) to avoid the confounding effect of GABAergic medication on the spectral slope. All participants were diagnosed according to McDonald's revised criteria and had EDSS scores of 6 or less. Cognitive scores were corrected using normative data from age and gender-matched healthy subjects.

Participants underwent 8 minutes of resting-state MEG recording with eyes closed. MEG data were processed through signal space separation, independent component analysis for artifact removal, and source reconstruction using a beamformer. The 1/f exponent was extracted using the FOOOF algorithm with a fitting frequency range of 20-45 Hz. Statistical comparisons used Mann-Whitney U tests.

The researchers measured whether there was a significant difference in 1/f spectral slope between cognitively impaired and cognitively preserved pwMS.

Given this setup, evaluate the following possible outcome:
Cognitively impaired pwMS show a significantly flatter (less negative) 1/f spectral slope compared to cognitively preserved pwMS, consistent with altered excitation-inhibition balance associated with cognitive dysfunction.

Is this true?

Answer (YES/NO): NO